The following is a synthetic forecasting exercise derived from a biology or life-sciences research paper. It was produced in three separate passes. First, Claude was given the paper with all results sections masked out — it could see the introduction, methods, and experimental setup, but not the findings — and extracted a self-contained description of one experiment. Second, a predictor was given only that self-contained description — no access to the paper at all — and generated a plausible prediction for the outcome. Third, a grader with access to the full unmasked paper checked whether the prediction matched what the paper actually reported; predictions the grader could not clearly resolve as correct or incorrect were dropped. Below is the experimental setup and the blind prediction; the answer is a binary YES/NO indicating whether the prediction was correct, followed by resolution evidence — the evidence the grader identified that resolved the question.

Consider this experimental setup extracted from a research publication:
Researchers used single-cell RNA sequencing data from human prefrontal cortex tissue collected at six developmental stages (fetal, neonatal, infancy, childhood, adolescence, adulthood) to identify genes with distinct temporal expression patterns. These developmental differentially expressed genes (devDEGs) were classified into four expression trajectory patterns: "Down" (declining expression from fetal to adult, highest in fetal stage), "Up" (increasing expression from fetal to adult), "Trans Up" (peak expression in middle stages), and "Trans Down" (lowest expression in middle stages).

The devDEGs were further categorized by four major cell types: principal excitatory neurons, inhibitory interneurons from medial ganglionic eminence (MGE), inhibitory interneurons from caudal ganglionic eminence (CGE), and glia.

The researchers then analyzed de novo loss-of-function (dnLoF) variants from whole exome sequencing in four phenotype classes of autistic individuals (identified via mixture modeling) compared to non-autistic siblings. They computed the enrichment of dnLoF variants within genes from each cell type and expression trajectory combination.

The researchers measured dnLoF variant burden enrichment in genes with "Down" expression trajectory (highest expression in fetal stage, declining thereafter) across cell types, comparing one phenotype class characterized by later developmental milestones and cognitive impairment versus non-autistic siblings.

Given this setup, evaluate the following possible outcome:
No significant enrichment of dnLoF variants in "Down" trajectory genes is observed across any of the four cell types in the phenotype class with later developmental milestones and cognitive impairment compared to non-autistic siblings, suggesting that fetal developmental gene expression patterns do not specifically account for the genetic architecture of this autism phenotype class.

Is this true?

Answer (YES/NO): NO